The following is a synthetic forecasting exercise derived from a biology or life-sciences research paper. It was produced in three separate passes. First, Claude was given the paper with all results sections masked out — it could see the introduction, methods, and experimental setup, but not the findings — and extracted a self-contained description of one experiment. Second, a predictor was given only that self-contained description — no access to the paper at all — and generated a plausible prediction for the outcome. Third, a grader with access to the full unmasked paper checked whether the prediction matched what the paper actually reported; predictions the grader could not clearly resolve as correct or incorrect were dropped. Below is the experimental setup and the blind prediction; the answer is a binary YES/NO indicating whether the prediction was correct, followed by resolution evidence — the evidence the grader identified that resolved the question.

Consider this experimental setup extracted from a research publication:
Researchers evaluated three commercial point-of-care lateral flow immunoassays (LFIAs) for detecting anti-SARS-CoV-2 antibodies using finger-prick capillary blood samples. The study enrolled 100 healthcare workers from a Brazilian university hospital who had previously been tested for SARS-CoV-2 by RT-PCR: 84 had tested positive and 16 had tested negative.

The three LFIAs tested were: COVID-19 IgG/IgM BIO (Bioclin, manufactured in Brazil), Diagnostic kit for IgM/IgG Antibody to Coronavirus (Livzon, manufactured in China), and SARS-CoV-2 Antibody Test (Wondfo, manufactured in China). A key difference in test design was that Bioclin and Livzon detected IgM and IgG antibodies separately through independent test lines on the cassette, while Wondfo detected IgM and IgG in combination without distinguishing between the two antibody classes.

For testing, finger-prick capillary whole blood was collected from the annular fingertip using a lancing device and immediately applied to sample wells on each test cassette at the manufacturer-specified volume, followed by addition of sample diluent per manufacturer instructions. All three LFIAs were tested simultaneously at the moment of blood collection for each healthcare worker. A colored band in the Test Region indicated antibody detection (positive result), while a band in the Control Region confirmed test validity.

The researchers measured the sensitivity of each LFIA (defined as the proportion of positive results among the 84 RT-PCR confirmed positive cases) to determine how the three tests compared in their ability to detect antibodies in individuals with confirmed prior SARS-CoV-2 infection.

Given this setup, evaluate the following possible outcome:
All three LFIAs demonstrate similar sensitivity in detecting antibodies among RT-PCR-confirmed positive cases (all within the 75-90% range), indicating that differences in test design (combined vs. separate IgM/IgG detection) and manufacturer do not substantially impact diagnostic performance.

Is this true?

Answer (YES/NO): NO